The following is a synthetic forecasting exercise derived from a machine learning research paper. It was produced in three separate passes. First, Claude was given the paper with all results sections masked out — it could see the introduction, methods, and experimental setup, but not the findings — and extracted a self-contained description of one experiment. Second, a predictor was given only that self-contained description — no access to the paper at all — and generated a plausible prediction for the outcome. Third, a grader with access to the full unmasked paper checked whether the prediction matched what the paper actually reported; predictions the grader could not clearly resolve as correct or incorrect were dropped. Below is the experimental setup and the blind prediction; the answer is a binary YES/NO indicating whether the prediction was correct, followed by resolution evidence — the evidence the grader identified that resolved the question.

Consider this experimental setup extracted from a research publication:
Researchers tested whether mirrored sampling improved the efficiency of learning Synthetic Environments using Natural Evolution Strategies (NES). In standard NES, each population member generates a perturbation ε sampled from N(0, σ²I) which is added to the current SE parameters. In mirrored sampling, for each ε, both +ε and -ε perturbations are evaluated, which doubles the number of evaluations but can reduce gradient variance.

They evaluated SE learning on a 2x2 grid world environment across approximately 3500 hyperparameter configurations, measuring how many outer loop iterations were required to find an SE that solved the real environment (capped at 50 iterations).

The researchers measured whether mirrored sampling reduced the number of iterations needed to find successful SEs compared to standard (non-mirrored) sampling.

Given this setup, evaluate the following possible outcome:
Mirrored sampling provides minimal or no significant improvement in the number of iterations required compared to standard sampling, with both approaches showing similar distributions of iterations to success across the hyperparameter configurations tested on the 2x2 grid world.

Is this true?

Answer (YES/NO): YES